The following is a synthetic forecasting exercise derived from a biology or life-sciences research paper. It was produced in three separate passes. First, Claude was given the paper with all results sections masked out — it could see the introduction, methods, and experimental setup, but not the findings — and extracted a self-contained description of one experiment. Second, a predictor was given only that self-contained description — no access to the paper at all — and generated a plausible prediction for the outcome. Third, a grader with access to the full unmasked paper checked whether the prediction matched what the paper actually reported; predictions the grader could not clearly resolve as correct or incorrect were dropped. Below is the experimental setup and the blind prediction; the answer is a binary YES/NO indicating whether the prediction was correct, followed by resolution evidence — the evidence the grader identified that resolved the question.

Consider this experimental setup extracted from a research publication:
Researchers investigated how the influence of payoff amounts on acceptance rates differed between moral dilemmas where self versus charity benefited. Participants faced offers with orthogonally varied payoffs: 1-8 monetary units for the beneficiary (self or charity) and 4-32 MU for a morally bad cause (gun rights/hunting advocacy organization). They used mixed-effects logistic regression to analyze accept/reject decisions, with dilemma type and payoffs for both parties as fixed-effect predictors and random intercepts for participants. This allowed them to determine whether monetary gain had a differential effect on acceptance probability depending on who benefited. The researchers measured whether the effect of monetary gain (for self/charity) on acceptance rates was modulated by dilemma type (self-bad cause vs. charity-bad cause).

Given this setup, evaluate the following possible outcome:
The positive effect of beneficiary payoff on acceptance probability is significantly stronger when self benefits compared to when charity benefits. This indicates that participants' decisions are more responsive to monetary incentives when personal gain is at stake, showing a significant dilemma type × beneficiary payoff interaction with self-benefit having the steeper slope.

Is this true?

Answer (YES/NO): NO